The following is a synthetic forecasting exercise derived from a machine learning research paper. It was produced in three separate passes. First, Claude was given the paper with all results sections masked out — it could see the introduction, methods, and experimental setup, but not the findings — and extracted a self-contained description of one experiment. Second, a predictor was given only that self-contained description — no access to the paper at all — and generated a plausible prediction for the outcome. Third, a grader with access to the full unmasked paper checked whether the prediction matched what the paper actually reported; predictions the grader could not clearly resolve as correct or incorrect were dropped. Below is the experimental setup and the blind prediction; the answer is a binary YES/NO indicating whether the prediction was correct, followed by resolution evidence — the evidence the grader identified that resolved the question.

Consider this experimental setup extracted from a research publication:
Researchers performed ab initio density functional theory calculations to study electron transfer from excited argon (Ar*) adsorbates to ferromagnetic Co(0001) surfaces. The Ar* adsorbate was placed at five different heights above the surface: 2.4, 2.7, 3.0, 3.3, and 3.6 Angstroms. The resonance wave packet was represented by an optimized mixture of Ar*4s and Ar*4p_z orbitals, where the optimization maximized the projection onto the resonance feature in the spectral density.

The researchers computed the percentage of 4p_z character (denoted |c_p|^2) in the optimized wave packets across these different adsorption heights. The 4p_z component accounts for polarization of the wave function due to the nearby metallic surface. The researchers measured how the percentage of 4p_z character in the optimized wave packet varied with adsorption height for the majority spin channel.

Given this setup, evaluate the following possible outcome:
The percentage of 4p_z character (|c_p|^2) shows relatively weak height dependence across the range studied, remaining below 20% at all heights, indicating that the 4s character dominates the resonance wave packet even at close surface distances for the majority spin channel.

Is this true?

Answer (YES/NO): NO